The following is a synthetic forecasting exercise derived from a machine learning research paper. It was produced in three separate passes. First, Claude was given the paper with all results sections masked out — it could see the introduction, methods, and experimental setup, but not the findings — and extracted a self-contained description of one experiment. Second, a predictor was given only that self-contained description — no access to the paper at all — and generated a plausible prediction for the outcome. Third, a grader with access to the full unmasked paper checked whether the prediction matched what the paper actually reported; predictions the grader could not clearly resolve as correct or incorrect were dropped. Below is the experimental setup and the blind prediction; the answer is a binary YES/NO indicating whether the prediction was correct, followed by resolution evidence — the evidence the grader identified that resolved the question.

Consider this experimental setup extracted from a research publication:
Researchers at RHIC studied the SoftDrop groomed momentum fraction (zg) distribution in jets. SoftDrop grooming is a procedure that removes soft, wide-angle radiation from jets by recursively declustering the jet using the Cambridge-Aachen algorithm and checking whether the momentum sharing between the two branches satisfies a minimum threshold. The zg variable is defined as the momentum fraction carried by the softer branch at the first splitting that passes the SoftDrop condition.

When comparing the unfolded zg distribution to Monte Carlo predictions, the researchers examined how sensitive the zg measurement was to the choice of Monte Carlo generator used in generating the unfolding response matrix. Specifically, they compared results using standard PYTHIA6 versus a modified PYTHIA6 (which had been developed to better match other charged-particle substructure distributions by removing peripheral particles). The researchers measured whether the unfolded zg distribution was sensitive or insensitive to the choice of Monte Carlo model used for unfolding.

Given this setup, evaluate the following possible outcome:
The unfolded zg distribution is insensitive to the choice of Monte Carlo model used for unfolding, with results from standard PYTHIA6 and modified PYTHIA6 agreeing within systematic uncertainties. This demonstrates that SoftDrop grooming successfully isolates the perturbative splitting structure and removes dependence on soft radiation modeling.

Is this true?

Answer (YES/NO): YES